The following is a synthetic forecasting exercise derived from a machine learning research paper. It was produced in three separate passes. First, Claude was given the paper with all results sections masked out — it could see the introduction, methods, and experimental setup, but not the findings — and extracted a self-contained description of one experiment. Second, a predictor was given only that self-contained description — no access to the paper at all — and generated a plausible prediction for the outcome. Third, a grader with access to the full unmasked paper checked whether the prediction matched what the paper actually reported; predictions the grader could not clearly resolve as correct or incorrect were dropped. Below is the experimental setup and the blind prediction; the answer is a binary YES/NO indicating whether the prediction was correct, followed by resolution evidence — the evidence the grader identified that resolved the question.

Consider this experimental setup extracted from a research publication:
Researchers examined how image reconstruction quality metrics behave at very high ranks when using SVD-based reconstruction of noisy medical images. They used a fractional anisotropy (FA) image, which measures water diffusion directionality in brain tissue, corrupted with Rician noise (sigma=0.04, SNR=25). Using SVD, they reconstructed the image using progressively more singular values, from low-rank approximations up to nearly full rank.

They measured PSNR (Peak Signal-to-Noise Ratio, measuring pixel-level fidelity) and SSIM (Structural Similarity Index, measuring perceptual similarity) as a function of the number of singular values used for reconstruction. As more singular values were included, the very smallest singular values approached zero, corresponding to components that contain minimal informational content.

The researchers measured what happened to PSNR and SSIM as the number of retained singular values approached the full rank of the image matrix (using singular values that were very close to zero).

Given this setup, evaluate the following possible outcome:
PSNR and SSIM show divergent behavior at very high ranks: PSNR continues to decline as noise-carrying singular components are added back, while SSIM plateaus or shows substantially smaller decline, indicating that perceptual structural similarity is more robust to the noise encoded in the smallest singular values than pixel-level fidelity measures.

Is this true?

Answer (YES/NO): NO